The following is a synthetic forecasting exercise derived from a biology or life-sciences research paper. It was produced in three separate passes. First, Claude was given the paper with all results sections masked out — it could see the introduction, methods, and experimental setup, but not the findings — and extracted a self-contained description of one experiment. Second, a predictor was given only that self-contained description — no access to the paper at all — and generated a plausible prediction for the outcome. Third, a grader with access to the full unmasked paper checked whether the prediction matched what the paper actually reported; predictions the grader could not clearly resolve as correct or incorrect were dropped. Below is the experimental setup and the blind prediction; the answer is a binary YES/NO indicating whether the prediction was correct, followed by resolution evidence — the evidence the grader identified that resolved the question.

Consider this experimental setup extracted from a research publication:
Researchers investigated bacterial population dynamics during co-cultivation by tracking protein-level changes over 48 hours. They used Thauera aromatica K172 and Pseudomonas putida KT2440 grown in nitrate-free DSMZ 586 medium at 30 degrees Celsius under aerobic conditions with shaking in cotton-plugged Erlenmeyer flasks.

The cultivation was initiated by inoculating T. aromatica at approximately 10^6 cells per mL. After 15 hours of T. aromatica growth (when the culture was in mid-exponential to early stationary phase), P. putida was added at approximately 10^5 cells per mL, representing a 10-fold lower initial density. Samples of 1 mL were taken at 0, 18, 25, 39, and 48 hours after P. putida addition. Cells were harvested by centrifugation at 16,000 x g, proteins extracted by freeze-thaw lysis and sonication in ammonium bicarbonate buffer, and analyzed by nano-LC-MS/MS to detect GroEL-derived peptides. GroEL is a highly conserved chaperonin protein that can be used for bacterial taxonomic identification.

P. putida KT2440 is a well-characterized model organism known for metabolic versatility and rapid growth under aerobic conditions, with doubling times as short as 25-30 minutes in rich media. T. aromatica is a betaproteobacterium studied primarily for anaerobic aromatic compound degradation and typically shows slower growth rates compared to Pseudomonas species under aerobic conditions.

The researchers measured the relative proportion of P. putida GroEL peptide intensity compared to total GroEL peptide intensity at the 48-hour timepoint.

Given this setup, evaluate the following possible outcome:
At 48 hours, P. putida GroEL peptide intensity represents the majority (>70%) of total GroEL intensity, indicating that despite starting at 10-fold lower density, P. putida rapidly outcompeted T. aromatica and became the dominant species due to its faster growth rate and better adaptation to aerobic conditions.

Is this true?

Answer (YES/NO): NO